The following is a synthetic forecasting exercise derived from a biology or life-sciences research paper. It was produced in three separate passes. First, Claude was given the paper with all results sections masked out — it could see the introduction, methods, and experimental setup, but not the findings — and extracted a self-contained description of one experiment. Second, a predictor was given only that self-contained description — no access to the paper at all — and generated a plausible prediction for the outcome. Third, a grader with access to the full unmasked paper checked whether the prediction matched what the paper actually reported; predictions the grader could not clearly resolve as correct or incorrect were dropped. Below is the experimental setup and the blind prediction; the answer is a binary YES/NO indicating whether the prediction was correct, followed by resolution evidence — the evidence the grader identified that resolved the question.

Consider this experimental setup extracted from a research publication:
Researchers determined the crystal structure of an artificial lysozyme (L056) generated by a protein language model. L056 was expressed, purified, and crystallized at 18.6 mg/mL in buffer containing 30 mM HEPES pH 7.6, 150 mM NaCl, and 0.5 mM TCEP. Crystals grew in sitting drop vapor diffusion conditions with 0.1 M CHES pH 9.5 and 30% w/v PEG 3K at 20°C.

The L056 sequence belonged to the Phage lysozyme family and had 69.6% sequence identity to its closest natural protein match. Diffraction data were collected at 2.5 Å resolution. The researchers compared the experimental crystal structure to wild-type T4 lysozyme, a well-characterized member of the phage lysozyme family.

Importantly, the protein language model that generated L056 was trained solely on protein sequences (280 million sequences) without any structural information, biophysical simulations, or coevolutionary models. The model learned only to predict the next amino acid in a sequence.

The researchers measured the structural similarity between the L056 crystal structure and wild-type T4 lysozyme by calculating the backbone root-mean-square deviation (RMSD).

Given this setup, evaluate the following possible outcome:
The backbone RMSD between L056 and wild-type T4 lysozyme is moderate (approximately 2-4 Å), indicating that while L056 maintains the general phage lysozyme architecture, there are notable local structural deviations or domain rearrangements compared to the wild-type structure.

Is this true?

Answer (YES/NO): YES